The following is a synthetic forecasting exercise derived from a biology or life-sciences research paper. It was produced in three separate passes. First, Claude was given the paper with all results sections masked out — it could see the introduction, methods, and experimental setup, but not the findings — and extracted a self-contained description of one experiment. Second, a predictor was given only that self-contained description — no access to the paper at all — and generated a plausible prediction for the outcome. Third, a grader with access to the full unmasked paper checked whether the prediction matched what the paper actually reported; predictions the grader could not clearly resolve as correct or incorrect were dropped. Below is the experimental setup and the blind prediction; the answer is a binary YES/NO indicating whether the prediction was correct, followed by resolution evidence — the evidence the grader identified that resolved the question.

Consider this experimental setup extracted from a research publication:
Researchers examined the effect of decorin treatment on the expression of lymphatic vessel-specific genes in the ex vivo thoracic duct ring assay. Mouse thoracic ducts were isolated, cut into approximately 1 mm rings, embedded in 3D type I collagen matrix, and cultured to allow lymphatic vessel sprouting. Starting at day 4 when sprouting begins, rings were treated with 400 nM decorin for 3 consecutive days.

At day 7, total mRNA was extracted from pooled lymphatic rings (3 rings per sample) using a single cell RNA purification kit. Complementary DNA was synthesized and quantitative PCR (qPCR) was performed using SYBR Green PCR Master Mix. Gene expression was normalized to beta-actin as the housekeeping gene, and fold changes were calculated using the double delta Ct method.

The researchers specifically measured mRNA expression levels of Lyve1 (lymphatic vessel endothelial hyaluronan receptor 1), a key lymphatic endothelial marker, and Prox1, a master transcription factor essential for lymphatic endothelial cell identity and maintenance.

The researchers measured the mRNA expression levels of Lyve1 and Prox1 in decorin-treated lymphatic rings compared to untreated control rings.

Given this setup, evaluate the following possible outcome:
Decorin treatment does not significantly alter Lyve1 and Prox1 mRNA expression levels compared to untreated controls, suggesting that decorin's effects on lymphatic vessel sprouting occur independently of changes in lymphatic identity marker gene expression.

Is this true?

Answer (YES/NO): NO